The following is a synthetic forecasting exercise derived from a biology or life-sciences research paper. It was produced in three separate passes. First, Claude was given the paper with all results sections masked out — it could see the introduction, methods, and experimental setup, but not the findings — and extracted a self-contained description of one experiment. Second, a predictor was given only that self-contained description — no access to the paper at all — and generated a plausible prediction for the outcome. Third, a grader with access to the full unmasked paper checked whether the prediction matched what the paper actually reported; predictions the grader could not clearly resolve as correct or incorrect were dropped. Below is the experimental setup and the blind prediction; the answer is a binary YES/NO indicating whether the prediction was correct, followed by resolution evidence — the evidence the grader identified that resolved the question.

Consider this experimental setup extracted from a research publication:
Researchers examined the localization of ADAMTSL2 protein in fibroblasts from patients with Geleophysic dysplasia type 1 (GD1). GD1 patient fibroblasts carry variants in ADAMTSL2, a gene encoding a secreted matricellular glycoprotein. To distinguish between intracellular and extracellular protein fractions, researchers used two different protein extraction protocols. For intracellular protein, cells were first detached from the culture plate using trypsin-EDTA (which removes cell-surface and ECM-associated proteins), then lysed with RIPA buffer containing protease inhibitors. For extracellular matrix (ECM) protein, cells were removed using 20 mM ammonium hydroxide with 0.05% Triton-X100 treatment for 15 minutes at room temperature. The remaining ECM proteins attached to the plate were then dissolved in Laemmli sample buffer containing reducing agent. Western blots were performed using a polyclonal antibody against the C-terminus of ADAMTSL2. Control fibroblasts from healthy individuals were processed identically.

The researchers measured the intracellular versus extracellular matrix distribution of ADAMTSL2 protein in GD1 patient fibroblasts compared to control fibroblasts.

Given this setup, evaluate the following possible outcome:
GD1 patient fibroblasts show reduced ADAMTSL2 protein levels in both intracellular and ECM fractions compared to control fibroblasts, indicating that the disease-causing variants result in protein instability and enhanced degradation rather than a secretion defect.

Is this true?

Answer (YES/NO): NO